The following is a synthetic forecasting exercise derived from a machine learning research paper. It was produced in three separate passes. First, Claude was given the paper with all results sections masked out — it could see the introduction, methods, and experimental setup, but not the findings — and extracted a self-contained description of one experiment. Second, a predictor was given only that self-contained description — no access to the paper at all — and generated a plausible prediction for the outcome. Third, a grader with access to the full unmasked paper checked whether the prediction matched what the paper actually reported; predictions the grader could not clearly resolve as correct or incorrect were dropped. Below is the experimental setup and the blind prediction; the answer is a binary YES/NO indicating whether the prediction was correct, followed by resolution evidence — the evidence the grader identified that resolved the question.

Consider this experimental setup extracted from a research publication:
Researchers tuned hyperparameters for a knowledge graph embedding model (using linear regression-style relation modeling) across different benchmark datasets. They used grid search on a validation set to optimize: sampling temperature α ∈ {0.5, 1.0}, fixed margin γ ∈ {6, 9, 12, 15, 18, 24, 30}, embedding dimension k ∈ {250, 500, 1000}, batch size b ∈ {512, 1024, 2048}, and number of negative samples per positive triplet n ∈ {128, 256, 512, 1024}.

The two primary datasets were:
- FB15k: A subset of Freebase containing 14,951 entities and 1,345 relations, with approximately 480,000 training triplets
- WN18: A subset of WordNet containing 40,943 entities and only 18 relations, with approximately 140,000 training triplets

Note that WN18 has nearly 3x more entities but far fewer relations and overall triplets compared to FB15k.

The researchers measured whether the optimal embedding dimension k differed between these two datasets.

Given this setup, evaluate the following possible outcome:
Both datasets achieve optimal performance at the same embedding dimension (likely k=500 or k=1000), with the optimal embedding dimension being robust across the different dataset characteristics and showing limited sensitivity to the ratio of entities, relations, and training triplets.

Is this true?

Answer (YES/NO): NO